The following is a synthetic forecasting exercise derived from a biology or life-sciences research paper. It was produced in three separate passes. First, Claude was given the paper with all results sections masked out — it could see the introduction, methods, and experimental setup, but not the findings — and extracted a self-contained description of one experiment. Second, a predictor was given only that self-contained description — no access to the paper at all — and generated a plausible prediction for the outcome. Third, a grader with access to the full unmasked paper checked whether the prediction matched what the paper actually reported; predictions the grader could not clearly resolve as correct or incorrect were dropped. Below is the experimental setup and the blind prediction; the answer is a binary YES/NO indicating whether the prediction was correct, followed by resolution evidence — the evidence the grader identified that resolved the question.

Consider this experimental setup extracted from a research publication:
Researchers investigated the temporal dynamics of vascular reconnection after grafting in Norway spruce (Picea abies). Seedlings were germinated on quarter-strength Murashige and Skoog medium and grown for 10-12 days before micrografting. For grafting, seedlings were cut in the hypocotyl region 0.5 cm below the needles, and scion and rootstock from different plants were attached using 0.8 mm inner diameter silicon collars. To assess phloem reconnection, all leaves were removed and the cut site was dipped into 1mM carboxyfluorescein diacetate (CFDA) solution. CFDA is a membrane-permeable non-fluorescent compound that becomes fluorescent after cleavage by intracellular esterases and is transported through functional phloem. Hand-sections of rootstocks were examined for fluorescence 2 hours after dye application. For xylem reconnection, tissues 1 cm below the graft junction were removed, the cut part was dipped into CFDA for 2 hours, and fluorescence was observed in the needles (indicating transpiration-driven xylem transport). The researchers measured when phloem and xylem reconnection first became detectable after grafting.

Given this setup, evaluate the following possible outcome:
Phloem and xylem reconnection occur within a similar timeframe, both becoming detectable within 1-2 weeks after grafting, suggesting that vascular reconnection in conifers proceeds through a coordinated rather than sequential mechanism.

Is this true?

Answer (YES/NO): YES